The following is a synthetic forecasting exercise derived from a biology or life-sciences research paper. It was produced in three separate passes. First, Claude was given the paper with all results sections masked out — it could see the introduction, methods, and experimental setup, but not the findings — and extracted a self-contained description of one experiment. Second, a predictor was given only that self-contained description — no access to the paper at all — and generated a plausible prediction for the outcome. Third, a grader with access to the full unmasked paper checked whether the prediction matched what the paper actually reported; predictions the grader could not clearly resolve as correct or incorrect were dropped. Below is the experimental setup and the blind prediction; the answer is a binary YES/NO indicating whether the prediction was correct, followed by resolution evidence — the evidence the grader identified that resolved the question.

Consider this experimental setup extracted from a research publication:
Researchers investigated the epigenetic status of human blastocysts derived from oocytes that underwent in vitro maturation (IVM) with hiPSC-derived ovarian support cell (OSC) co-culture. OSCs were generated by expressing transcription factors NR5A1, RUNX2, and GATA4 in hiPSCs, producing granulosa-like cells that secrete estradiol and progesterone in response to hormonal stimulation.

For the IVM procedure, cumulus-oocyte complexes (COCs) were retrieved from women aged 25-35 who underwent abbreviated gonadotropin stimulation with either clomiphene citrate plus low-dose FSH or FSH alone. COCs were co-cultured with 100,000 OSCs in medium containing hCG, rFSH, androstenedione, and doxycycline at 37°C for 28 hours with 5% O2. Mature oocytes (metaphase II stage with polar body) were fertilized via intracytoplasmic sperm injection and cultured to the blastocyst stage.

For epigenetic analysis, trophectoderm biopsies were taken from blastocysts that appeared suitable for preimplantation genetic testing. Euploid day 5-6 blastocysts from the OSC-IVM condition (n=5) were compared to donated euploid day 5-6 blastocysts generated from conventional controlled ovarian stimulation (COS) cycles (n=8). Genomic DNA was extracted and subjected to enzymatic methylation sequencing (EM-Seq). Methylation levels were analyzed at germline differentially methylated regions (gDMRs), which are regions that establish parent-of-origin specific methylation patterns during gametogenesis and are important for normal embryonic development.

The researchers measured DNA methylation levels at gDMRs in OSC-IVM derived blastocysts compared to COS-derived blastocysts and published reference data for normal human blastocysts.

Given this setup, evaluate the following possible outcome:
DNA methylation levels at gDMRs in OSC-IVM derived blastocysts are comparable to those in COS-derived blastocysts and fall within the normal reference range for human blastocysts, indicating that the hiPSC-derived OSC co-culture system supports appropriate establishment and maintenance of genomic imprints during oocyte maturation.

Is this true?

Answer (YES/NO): YES